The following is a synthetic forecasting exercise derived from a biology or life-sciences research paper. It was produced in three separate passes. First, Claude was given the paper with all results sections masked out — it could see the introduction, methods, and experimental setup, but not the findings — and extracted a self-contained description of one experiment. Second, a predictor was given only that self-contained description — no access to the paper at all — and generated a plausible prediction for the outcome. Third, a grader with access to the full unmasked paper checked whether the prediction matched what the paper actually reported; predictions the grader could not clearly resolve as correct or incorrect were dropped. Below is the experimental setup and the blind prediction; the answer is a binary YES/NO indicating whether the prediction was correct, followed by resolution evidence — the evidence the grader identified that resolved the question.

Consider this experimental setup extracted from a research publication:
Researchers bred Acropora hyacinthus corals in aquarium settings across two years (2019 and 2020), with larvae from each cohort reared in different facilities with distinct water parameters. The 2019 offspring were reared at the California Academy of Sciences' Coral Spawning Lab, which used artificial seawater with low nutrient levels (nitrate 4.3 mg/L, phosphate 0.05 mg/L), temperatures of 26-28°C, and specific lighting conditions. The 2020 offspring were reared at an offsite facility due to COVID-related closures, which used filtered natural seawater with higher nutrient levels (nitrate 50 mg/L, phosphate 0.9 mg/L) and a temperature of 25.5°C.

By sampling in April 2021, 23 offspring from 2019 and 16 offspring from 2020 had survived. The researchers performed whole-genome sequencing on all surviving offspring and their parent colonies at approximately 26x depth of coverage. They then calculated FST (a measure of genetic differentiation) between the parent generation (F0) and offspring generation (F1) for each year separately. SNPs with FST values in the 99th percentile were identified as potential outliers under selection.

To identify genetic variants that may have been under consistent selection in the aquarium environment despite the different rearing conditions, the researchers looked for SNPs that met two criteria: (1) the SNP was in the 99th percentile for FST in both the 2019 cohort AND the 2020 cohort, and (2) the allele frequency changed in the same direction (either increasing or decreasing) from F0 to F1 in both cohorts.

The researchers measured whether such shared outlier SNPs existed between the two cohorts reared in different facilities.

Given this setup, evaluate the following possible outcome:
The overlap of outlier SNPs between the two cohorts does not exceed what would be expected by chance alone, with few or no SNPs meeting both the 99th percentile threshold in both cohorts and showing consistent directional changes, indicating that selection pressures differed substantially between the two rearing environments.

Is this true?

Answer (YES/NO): NO